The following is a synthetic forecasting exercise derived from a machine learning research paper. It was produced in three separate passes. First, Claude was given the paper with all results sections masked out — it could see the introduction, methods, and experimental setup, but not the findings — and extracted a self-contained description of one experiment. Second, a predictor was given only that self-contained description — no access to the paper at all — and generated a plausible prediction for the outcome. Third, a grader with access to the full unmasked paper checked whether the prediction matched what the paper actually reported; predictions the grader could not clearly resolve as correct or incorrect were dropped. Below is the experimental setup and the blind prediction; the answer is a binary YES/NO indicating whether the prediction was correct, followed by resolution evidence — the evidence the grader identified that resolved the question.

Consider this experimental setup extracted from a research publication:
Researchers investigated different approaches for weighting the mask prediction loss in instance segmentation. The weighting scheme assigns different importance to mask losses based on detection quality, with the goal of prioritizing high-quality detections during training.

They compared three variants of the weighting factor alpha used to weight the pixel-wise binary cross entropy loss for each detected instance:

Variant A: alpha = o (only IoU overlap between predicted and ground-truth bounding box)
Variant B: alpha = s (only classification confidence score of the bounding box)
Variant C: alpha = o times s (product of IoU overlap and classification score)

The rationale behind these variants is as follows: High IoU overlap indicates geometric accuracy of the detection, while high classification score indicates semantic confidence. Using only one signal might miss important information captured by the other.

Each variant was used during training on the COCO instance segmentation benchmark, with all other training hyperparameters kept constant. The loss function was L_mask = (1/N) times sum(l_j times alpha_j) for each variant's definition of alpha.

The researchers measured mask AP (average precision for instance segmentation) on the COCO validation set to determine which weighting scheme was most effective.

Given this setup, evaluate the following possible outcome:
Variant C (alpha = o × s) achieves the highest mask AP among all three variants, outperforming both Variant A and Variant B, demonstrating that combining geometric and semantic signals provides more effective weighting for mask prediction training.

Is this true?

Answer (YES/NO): YES